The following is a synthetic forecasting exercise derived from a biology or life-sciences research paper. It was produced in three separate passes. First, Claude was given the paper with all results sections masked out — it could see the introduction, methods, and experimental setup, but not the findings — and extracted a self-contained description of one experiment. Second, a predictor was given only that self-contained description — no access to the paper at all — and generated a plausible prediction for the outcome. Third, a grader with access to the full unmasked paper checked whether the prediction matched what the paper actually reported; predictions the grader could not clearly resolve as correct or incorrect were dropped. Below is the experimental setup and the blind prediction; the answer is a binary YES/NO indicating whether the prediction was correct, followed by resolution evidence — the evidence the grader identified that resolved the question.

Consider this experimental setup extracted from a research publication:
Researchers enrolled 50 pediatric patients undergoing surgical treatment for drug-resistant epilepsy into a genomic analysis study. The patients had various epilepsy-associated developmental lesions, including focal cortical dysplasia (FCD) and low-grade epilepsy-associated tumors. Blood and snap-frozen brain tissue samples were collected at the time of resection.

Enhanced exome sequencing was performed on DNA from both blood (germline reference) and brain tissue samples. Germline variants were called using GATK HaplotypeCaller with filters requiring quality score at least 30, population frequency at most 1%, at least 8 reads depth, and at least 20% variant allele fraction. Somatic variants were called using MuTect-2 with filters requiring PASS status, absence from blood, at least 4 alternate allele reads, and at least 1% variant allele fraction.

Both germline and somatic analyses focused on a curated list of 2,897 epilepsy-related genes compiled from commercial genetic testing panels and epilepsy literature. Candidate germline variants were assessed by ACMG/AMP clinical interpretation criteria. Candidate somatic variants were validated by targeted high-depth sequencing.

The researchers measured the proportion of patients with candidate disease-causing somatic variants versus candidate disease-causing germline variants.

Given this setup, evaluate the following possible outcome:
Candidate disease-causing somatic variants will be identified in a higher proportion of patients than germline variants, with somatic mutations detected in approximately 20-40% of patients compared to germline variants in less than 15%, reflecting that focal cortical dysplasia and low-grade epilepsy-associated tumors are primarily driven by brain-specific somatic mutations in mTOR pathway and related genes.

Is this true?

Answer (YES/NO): NO